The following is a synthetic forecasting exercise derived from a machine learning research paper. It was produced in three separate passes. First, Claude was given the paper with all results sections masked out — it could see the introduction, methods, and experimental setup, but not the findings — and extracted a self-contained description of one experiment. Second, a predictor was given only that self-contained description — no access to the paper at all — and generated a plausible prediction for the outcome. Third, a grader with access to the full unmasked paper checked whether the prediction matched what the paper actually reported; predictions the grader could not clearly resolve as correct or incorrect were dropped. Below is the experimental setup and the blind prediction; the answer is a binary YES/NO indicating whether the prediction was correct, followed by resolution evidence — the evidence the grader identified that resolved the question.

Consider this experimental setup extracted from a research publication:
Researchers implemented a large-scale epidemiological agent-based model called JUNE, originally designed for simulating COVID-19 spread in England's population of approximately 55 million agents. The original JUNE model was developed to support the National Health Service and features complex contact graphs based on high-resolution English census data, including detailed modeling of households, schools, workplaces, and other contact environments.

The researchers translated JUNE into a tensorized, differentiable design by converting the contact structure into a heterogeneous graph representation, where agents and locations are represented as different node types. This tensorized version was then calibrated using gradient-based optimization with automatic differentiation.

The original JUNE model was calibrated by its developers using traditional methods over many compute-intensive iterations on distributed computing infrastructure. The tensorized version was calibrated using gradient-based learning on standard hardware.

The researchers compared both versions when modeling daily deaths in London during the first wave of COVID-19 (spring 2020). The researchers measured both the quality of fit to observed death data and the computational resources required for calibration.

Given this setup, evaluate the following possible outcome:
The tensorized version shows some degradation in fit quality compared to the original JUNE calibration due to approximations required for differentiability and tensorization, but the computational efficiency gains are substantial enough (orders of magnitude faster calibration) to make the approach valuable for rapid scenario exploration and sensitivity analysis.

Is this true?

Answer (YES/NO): NO